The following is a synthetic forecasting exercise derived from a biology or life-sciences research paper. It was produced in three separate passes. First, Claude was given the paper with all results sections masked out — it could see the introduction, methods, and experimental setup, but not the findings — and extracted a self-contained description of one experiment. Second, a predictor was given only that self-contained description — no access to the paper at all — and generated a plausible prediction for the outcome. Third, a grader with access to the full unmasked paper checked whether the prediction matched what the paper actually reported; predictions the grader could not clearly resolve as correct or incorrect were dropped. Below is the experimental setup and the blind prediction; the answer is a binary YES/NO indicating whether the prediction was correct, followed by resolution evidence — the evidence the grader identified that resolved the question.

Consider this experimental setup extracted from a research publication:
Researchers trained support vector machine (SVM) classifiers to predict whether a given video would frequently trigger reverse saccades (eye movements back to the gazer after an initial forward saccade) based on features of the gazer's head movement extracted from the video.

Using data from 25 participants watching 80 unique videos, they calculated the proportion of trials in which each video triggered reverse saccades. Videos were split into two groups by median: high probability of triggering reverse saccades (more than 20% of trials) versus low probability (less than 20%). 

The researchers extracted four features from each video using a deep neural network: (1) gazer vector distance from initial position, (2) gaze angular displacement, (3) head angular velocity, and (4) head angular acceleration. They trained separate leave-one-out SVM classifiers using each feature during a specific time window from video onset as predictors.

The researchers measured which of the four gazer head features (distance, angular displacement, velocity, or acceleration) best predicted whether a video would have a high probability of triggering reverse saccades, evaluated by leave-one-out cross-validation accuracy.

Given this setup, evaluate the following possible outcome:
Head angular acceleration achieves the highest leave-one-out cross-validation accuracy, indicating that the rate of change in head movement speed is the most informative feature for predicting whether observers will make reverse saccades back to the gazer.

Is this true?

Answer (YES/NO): NO